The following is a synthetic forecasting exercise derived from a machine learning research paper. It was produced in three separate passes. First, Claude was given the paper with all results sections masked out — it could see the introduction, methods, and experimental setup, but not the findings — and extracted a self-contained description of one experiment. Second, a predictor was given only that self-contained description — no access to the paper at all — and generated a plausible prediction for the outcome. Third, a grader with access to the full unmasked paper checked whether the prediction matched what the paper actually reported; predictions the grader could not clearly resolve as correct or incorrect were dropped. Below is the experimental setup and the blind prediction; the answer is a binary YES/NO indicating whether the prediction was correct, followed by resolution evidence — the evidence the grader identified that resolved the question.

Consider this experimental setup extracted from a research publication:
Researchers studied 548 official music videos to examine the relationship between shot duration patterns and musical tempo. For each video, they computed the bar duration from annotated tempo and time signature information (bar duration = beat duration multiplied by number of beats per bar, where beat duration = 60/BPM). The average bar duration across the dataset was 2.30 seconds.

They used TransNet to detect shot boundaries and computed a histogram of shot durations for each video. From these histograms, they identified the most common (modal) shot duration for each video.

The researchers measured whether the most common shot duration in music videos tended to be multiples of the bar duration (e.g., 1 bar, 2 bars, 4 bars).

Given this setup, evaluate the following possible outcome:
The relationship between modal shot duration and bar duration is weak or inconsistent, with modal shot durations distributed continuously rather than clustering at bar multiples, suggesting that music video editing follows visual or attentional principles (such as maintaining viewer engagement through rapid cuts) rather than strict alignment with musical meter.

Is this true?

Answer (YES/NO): NO